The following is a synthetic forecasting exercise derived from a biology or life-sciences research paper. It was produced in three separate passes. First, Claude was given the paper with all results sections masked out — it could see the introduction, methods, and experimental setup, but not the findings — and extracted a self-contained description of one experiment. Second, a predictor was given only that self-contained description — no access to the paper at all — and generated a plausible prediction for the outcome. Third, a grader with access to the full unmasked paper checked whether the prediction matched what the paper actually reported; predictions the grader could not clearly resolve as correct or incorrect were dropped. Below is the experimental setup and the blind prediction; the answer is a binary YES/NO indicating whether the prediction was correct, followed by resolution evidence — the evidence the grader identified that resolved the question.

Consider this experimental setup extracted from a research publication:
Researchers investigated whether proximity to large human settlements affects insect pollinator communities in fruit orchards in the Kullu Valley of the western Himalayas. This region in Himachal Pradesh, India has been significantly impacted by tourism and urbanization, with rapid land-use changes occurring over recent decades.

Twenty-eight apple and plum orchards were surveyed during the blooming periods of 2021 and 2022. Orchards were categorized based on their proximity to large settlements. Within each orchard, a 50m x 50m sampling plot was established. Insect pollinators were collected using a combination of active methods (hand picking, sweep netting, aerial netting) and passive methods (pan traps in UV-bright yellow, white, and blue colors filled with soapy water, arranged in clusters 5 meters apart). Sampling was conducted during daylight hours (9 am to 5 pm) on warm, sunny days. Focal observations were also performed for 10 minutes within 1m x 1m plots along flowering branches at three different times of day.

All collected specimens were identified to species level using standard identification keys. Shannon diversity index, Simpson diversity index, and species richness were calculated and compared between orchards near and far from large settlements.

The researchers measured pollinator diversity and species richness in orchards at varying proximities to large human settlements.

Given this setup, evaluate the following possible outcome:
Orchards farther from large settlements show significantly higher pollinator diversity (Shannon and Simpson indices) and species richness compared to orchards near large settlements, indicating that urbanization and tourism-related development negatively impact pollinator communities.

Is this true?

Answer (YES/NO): YES